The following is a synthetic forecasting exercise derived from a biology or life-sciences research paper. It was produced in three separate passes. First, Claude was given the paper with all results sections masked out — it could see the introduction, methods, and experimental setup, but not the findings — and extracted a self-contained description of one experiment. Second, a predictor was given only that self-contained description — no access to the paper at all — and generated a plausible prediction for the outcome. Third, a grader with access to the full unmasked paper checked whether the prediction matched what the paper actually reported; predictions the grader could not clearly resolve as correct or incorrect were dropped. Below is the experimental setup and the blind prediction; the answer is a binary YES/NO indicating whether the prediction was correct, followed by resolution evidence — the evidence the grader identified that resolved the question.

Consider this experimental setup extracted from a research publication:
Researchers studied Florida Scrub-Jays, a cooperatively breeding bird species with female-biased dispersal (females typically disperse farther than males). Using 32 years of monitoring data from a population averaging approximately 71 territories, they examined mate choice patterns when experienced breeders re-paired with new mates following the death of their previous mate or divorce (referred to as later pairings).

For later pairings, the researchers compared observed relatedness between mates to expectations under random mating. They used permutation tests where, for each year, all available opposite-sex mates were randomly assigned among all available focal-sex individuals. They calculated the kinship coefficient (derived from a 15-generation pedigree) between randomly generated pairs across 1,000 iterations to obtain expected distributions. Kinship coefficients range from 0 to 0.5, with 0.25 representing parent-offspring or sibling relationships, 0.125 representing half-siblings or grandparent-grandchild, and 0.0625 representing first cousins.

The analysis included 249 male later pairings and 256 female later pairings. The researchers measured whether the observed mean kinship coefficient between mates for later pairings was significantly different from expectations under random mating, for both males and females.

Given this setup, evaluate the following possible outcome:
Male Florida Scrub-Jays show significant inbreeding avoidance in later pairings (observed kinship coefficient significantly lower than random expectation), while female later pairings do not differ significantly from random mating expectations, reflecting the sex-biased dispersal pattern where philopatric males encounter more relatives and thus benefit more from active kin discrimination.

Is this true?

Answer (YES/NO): NO